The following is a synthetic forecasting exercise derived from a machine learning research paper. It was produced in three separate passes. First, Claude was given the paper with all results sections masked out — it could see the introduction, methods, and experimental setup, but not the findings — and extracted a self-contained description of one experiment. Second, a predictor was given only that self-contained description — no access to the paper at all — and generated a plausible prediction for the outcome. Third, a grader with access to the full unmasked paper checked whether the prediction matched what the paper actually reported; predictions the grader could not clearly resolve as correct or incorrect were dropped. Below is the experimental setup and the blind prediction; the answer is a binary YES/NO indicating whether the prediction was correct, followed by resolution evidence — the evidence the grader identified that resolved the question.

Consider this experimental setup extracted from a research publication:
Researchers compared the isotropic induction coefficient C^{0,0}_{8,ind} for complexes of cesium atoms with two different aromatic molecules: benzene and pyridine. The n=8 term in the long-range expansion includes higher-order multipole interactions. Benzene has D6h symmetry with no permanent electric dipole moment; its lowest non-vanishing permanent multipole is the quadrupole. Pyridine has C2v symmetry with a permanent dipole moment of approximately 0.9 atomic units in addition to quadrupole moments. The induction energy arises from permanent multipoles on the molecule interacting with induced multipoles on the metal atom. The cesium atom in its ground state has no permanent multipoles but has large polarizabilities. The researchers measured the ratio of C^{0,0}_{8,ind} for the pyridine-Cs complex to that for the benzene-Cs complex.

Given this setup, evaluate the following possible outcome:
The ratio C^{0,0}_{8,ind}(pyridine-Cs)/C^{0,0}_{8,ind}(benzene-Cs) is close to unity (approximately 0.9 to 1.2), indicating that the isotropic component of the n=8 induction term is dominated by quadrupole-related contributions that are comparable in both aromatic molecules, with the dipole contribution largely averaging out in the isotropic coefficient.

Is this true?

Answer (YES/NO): NO